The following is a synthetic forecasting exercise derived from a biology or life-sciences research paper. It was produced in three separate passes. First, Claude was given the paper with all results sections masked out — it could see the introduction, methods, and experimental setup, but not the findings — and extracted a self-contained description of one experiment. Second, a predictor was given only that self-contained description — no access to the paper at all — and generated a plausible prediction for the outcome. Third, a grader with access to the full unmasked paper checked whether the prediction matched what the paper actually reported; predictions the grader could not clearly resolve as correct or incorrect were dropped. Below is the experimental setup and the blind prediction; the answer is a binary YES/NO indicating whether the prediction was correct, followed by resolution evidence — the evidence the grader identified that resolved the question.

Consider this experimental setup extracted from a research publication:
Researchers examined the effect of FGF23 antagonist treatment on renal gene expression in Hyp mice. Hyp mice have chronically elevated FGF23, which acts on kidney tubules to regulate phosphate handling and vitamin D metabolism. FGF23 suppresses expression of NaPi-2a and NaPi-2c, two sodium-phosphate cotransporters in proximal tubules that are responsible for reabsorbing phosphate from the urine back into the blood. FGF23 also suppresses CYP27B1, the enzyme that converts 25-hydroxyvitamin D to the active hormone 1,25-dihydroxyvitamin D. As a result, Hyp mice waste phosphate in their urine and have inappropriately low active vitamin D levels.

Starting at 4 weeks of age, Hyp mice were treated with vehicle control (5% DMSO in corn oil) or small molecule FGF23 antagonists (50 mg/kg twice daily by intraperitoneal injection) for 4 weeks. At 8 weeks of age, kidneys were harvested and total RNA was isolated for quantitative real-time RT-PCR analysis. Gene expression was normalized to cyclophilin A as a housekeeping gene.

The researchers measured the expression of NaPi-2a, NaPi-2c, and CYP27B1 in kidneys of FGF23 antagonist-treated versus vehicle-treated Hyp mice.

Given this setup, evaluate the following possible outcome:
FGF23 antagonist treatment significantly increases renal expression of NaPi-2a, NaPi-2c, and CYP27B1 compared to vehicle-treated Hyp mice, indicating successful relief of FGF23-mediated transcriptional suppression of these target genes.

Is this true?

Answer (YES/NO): YES